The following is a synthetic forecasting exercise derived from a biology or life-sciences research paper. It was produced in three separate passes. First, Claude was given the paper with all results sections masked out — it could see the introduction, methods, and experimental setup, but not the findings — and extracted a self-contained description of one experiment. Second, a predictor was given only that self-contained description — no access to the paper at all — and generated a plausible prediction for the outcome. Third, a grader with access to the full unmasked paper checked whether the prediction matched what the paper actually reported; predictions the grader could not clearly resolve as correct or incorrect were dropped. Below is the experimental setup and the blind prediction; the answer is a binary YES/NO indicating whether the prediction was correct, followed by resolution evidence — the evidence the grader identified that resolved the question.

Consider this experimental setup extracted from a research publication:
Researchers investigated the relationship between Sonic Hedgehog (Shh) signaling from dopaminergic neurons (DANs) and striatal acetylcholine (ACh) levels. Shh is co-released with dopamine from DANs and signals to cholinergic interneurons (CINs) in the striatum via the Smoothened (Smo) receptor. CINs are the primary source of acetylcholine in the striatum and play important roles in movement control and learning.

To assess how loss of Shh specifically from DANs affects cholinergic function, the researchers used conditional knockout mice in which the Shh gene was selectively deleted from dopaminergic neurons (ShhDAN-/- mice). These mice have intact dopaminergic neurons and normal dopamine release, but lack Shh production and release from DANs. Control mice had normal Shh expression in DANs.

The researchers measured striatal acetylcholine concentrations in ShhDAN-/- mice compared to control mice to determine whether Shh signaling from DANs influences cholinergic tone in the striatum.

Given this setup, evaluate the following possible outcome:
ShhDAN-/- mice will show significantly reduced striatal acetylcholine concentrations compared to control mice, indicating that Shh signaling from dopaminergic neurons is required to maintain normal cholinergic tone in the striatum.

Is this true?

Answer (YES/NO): YES